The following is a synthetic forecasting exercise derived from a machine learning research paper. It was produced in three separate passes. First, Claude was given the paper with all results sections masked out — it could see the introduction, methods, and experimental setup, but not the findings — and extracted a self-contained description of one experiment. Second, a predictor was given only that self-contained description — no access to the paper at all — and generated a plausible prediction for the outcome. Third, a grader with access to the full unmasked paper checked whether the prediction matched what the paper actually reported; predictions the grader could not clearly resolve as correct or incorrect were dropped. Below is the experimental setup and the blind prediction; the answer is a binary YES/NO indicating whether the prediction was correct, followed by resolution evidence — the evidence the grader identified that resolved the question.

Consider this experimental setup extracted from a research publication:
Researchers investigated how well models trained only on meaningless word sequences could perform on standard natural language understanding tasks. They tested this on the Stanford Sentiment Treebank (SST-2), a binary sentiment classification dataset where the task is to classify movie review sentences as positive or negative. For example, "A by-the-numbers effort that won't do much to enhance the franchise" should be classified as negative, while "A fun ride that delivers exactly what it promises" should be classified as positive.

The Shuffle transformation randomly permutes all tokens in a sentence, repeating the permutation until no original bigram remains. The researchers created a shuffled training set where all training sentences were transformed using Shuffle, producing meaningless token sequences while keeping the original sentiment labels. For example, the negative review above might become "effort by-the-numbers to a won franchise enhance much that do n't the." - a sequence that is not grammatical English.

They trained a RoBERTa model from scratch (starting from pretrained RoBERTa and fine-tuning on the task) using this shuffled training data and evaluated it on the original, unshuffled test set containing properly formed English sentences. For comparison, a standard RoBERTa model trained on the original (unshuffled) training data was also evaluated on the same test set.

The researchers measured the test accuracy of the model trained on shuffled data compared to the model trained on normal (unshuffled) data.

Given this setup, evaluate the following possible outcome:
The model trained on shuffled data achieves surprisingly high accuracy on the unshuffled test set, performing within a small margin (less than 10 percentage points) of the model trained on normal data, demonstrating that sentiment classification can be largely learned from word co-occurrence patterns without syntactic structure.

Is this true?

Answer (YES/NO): YES